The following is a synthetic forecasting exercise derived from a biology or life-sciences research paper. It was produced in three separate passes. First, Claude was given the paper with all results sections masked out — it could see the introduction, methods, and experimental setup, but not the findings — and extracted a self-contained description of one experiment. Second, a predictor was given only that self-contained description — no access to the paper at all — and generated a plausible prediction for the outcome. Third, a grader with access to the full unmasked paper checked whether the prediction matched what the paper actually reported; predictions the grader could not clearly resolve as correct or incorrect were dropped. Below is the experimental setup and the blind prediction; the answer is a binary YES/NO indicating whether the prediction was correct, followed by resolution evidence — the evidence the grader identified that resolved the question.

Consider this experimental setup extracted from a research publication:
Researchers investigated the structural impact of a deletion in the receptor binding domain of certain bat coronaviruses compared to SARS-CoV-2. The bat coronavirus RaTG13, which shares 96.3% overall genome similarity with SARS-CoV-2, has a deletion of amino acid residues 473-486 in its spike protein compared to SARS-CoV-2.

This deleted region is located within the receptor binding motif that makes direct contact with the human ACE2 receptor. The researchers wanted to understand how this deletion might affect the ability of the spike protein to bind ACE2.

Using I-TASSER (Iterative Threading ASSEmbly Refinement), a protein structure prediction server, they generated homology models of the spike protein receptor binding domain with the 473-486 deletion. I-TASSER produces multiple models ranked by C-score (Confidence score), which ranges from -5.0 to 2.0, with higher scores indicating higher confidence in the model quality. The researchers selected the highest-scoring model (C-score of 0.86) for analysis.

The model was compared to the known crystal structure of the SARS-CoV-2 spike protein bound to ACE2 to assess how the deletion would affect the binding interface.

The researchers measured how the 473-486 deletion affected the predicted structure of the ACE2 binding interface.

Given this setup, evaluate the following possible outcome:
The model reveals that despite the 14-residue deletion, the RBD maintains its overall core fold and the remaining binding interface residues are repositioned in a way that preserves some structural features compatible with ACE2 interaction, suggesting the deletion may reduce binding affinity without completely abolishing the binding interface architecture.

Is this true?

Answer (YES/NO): NO